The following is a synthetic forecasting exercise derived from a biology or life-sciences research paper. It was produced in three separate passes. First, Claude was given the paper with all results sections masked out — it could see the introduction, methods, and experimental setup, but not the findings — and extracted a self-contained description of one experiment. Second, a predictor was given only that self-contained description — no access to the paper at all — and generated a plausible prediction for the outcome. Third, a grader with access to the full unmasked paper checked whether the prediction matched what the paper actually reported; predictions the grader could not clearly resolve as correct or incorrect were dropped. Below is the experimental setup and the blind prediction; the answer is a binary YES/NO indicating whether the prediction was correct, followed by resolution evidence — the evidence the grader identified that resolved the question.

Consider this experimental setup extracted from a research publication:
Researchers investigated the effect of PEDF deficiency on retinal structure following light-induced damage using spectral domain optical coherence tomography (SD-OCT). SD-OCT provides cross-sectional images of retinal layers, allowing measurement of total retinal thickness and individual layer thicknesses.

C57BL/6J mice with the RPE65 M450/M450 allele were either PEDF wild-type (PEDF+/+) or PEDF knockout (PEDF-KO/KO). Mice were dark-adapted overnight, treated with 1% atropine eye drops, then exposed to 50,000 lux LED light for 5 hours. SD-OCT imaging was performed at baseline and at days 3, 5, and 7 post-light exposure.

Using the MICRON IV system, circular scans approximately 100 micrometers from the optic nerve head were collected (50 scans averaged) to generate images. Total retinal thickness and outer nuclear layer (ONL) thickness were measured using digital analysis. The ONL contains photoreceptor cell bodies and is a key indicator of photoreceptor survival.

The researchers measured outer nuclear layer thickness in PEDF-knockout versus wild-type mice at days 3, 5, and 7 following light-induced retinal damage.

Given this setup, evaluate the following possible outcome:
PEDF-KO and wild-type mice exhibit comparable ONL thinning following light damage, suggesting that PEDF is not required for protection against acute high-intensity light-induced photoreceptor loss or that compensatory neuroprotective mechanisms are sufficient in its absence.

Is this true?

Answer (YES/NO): NO